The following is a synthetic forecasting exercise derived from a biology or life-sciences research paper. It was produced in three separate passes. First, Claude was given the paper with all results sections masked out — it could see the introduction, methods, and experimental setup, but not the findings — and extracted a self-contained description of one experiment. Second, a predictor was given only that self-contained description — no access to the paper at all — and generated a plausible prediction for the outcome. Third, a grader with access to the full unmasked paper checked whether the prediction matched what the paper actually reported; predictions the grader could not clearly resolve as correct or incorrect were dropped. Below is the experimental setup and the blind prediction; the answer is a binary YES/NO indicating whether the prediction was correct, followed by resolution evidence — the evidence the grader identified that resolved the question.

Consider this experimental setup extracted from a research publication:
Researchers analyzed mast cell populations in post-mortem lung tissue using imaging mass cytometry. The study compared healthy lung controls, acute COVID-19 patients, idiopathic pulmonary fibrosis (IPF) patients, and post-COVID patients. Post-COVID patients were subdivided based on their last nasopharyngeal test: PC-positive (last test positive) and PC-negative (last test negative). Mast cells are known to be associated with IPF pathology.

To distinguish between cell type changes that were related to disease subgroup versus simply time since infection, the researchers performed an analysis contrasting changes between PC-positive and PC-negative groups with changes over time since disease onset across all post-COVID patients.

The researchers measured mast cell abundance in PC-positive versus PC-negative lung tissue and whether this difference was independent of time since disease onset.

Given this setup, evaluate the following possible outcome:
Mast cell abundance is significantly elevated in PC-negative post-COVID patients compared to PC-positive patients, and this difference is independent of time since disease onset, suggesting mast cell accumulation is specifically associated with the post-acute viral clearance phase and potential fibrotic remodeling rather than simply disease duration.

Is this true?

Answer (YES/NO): NO